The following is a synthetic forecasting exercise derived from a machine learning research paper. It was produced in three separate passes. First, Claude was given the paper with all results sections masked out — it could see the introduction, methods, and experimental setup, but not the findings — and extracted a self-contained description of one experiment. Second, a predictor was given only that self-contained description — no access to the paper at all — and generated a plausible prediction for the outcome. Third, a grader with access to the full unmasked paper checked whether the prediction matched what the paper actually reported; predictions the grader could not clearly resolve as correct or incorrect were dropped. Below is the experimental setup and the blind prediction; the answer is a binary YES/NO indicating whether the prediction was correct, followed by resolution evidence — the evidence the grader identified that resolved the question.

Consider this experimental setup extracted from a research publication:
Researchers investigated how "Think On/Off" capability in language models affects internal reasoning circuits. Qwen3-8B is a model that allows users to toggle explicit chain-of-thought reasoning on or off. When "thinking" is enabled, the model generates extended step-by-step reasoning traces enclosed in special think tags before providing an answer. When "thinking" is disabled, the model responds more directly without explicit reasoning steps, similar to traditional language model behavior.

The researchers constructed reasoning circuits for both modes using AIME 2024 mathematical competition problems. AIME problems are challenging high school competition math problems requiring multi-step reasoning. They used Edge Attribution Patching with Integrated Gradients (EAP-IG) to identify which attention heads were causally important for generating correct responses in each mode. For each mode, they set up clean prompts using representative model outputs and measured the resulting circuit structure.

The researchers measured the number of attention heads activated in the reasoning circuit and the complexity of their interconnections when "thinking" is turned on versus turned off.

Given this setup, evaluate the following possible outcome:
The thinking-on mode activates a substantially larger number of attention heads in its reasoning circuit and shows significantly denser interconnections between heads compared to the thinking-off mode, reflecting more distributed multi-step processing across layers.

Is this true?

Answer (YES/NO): NO